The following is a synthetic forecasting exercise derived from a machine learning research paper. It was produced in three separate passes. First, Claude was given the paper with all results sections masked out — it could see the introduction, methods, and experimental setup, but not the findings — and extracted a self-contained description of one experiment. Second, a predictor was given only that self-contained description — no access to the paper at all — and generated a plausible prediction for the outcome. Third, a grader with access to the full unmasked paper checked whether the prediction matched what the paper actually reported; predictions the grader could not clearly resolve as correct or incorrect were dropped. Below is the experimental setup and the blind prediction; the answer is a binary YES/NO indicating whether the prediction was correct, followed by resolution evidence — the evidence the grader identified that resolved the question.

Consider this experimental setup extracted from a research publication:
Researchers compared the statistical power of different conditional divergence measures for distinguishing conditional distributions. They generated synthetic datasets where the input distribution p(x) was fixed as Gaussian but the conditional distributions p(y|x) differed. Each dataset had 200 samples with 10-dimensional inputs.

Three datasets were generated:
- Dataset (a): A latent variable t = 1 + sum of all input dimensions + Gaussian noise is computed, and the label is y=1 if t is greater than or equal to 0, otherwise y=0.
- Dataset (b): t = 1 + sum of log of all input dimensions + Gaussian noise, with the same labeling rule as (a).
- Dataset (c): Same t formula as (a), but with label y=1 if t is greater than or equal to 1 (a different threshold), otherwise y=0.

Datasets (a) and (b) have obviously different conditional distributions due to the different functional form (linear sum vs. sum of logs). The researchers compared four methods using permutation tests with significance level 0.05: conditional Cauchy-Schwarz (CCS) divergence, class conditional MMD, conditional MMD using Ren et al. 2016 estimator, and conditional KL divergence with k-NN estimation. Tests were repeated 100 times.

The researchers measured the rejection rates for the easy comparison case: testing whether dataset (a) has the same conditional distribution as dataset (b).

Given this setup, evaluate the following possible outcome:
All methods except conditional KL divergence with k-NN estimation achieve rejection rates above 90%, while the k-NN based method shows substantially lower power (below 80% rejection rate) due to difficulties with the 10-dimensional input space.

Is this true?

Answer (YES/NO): NO